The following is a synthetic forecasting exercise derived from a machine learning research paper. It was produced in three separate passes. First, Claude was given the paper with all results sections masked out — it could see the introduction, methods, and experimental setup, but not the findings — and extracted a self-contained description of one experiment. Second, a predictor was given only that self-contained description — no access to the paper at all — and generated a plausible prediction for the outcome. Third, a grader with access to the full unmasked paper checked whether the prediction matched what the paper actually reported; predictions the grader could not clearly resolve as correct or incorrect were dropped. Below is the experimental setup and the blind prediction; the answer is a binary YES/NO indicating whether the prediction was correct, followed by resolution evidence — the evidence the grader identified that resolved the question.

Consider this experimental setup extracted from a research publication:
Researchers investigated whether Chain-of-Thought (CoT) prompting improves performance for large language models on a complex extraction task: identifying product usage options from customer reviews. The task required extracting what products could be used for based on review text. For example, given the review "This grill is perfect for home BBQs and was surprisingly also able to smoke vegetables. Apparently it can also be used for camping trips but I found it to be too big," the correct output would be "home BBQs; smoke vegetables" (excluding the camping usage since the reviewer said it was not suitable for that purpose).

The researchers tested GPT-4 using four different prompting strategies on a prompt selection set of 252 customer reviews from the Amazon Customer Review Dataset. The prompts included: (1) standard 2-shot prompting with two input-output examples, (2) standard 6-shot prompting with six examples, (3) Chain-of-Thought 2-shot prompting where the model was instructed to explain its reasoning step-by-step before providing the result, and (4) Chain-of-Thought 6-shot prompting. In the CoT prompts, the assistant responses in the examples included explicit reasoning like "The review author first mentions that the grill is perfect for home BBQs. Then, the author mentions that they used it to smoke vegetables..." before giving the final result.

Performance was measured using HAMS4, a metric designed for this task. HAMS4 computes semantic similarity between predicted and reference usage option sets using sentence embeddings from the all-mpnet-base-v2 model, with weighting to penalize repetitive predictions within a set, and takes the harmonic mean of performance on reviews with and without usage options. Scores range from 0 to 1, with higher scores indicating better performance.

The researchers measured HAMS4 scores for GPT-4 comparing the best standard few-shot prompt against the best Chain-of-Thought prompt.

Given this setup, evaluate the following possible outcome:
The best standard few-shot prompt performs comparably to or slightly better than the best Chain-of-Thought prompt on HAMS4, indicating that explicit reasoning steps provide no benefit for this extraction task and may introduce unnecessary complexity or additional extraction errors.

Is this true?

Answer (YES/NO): NO